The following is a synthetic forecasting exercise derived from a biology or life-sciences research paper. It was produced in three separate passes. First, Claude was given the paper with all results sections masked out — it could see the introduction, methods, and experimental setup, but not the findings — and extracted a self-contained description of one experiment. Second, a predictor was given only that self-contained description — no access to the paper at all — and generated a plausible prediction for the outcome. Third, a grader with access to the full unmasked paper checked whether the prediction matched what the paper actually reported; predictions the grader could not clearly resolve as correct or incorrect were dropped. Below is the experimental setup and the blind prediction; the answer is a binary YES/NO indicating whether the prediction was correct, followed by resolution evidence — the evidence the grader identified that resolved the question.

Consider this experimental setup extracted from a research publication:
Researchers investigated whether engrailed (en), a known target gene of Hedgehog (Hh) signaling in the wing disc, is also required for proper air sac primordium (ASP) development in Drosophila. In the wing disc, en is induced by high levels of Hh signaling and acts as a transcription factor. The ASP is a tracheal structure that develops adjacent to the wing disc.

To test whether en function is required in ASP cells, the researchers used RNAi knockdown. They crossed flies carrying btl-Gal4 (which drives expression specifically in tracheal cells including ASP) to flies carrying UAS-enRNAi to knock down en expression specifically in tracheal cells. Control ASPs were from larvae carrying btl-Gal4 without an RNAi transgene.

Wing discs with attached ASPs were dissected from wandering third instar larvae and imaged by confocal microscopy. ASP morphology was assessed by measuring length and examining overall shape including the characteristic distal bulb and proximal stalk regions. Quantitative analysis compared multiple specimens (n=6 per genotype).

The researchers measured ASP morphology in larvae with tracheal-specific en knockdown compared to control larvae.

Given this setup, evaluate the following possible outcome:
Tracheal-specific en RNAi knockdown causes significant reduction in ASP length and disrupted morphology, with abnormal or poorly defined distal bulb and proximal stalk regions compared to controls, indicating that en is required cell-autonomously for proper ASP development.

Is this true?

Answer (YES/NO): YES